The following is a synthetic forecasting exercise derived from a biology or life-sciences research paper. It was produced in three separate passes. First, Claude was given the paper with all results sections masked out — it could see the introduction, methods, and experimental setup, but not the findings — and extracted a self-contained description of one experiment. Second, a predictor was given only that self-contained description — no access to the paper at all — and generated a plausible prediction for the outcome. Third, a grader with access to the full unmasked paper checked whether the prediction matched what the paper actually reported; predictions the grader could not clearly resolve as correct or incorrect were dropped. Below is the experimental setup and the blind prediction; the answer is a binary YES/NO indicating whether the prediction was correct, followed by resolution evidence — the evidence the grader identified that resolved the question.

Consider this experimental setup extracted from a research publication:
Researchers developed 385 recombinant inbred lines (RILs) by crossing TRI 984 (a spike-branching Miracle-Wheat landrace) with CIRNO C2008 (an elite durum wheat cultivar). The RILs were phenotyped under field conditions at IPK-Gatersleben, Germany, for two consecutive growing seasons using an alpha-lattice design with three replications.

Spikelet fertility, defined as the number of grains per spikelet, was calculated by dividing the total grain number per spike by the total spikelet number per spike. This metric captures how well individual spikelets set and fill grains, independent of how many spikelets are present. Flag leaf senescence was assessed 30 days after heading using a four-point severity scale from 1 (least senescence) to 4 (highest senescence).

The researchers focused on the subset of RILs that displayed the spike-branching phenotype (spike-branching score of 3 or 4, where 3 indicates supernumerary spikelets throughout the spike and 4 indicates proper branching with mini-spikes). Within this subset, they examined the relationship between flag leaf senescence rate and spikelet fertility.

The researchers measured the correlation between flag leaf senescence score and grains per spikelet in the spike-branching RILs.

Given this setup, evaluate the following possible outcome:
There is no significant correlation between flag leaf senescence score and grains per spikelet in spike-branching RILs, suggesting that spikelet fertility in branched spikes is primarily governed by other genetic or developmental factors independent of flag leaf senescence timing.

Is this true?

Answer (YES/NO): NO